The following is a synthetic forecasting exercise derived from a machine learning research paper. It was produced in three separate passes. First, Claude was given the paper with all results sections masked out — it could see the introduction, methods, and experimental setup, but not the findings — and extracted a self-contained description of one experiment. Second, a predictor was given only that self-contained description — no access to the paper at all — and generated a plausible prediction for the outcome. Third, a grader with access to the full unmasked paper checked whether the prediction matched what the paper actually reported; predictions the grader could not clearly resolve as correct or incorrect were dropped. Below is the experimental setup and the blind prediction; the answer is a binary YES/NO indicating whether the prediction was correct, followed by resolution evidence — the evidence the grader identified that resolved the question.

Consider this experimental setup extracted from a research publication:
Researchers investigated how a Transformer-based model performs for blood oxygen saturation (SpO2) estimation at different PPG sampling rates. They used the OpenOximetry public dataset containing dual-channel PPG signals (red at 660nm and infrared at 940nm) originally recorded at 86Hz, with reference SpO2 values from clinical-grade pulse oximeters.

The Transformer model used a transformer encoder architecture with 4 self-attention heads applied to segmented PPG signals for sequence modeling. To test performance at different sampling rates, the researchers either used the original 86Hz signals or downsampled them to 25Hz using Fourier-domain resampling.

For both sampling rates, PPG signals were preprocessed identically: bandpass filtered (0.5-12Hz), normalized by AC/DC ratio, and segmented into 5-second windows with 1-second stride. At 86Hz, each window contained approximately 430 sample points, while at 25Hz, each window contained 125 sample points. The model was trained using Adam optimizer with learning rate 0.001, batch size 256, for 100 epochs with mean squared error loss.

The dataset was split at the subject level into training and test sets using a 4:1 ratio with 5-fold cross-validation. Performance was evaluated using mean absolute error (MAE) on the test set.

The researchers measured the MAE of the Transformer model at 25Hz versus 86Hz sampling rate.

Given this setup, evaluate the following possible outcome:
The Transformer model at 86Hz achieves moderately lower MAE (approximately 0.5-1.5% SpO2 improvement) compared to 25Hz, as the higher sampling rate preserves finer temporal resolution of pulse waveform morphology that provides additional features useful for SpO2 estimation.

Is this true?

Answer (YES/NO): NO